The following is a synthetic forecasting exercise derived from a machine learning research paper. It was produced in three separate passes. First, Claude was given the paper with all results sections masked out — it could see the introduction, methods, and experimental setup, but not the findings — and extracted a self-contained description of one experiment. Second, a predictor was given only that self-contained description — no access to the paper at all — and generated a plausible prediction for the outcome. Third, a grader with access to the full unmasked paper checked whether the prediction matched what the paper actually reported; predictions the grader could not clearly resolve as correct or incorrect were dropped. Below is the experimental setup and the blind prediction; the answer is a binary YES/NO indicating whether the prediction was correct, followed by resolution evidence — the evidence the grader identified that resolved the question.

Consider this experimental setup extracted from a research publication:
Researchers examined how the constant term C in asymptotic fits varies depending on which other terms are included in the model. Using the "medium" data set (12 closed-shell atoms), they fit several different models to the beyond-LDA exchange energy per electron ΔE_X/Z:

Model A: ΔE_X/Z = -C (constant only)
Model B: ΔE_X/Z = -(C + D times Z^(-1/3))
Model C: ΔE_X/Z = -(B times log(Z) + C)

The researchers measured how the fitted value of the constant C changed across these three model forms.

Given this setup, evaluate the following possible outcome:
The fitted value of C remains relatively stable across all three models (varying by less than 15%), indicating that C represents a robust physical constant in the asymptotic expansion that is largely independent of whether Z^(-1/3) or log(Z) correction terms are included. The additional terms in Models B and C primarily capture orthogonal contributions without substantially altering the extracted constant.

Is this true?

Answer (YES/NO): NO